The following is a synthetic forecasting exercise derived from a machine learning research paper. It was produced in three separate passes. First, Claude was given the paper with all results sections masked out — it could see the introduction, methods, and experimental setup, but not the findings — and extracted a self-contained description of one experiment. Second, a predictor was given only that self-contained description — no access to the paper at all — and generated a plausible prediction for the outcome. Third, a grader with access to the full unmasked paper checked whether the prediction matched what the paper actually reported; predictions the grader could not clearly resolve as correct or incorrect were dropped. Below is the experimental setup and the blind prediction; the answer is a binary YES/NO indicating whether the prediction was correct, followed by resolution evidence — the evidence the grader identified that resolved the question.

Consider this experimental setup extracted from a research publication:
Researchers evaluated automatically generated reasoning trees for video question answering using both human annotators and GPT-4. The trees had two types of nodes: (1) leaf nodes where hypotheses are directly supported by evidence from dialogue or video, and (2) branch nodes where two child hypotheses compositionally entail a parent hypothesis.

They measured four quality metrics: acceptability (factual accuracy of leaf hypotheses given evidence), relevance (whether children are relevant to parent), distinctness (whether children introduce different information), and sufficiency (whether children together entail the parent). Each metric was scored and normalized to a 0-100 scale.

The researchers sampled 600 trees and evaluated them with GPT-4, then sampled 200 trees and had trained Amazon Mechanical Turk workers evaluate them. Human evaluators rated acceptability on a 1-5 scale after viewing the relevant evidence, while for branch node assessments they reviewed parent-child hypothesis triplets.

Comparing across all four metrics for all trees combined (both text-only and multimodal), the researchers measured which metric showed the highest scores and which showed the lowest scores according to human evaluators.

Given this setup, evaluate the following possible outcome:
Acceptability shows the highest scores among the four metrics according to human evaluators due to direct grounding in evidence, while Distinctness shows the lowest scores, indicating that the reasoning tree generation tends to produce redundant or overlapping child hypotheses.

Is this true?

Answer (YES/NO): NO